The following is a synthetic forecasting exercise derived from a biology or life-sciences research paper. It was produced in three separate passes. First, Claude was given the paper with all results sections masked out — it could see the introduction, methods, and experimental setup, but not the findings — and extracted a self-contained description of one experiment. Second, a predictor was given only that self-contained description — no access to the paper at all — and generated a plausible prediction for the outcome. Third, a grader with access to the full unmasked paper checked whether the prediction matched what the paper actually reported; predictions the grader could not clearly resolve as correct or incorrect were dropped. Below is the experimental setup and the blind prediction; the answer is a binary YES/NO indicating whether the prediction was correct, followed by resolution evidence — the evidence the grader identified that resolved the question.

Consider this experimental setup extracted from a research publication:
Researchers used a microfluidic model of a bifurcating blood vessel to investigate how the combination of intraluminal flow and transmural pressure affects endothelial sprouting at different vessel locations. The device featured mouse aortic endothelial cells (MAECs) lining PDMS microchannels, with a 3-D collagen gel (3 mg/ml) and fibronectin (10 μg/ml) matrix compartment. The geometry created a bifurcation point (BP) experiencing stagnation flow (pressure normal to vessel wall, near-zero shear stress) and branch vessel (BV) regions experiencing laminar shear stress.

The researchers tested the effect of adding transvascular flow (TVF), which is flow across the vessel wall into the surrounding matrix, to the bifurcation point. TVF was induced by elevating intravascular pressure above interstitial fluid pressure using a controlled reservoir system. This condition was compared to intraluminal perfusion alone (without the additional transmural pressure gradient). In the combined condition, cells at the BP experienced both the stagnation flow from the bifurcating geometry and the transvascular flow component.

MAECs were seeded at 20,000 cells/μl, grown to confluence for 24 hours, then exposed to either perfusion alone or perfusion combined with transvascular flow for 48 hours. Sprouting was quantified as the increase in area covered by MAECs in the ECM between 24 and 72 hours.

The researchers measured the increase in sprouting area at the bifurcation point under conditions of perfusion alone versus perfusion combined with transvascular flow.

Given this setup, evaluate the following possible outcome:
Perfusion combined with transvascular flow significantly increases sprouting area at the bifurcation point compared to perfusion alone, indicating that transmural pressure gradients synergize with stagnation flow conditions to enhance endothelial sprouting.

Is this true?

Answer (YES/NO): NO